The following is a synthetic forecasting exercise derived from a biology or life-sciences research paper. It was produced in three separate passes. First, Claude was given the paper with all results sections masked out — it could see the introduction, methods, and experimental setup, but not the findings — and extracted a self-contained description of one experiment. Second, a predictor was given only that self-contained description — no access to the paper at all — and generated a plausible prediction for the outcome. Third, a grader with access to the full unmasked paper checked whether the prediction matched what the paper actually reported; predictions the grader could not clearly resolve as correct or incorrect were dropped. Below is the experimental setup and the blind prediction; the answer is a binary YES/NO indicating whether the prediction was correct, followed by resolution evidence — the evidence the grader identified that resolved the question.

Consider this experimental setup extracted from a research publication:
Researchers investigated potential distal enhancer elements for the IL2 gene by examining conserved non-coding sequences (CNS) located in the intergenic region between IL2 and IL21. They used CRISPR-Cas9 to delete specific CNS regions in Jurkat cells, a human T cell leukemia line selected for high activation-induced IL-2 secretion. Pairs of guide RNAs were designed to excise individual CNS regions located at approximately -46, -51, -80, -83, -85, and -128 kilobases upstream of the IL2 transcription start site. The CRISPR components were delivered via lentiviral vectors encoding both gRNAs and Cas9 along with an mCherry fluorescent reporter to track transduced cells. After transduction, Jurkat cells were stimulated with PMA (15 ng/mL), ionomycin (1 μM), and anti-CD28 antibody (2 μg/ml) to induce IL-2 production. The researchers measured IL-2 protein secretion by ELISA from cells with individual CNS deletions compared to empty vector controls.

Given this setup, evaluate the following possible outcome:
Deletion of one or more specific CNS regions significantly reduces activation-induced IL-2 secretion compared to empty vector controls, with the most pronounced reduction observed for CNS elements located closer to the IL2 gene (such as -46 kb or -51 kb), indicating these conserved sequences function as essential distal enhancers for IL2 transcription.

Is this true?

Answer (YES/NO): NO